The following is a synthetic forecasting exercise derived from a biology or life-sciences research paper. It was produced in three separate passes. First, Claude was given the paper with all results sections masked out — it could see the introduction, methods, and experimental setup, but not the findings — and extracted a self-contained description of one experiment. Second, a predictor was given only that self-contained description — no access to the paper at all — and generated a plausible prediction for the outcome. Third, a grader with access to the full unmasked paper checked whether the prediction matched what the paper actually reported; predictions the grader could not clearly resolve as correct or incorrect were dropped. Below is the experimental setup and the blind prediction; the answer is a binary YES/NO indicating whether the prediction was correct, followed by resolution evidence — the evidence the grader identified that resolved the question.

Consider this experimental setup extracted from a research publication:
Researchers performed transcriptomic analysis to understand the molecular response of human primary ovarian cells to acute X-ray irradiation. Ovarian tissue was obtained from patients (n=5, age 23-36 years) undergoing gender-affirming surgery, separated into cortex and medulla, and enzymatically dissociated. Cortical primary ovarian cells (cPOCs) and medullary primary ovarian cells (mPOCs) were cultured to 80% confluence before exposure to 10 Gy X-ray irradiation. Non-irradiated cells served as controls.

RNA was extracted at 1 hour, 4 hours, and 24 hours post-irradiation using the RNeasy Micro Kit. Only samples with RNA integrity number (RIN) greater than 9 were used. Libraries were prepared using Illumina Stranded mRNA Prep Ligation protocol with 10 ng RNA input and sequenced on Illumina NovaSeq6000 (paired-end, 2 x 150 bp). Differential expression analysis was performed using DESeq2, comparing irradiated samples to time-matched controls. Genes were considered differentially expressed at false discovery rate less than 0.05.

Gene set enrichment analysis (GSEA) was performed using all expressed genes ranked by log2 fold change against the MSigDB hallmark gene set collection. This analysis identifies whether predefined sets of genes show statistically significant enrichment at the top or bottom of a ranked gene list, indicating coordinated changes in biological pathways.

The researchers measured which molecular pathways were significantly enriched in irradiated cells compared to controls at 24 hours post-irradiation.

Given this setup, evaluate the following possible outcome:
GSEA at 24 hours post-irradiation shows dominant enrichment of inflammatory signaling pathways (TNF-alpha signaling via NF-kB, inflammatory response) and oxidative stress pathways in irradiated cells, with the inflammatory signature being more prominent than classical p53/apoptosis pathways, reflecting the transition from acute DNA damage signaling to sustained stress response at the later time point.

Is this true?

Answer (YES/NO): NO